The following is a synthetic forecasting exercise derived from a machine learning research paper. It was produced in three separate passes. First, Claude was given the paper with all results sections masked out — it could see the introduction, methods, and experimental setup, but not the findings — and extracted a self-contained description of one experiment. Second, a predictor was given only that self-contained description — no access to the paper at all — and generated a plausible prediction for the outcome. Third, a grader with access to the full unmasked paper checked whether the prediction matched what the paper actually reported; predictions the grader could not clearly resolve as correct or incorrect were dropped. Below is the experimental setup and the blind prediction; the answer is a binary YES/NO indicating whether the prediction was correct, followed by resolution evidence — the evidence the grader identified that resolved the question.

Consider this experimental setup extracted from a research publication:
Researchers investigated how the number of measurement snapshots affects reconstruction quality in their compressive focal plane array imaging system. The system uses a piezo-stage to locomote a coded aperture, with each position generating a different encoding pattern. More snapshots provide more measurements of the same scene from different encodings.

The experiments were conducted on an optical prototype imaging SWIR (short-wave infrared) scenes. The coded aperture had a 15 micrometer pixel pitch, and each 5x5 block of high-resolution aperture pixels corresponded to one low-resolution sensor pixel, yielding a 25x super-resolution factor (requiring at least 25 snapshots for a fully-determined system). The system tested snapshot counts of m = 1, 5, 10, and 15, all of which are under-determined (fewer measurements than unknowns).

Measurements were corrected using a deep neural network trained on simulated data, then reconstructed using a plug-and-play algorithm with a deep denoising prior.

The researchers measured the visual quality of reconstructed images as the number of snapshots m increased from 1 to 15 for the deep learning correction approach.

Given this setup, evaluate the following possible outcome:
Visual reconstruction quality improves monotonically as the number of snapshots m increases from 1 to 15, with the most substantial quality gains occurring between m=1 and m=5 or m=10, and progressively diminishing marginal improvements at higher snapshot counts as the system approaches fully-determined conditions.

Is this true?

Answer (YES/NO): NO